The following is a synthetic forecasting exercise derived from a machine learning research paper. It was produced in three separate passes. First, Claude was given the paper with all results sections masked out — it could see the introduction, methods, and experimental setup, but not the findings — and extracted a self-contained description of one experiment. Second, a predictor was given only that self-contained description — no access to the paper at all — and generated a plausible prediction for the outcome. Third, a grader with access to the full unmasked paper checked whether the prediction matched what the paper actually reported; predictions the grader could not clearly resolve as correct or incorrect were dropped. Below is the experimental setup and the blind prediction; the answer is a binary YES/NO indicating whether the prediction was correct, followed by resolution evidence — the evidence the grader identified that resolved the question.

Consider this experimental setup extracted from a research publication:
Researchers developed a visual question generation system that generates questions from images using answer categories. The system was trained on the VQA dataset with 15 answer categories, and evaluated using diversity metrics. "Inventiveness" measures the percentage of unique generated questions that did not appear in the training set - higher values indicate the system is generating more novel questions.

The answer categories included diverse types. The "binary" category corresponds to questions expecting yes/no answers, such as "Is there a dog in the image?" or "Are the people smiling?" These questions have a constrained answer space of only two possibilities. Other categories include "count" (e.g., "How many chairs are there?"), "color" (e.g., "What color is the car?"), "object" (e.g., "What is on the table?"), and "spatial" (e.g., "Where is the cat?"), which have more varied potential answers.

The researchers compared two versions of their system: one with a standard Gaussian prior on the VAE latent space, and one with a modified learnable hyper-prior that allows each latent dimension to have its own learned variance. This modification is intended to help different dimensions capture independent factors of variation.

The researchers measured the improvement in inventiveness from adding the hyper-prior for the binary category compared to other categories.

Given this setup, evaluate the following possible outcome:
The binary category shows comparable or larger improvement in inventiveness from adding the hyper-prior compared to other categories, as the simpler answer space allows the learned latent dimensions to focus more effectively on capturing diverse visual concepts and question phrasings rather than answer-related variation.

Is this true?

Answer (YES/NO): NO